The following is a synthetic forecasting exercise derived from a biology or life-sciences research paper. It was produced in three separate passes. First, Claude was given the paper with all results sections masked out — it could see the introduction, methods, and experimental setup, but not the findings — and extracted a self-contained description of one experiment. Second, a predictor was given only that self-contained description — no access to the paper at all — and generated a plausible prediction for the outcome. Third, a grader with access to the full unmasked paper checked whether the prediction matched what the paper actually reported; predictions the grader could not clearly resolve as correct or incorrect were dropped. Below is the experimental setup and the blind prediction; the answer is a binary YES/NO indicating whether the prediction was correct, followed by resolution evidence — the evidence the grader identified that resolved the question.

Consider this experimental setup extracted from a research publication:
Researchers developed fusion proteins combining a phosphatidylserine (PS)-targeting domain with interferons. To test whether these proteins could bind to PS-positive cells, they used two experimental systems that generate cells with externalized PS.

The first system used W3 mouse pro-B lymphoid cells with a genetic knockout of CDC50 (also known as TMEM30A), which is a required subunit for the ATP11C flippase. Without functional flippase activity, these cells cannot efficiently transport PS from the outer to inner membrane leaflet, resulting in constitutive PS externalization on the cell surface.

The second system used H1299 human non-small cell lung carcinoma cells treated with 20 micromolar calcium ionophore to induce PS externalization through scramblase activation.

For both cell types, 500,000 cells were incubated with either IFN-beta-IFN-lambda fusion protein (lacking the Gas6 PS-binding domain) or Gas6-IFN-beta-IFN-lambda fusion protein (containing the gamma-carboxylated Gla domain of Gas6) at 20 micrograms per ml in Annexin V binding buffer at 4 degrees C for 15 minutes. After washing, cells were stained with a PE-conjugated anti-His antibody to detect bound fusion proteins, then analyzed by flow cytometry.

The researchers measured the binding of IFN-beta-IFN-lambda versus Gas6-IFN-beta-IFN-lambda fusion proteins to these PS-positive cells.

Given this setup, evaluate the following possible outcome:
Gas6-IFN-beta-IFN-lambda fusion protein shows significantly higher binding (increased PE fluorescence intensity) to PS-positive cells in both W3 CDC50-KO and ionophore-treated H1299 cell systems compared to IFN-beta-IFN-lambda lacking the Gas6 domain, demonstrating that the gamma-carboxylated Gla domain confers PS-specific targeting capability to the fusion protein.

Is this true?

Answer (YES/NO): YES